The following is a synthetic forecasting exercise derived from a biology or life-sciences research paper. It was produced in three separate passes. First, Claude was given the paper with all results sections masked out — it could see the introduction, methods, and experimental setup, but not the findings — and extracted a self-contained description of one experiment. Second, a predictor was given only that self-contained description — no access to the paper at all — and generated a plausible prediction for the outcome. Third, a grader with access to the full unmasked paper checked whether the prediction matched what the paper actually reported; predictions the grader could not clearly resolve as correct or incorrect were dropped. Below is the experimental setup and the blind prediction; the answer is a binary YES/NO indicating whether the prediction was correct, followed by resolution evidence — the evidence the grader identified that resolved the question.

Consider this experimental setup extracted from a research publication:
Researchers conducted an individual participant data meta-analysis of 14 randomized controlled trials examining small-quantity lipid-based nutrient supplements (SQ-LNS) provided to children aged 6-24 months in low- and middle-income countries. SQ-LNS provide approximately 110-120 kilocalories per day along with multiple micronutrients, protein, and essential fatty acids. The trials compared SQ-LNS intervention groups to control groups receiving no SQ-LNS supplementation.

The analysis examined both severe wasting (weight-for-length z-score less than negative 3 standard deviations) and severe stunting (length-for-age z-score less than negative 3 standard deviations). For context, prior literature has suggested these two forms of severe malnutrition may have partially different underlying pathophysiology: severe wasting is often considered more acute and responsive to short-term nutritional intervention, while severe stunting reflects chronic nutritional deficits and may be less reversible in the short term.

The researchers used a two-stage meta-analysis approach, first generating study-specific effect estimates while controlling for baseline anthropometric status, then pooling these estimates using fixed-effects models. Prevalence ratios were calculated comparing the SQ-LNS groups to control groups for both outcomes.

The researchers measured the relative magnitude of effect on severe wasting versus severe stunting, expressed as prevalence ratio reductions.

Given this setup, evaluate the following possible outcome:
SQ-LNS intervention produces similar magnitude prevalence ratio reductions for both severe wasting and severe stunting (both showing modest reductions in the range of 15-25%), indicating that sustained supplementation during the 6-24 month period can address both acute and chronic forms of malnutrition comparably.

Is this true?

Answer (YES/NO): NO